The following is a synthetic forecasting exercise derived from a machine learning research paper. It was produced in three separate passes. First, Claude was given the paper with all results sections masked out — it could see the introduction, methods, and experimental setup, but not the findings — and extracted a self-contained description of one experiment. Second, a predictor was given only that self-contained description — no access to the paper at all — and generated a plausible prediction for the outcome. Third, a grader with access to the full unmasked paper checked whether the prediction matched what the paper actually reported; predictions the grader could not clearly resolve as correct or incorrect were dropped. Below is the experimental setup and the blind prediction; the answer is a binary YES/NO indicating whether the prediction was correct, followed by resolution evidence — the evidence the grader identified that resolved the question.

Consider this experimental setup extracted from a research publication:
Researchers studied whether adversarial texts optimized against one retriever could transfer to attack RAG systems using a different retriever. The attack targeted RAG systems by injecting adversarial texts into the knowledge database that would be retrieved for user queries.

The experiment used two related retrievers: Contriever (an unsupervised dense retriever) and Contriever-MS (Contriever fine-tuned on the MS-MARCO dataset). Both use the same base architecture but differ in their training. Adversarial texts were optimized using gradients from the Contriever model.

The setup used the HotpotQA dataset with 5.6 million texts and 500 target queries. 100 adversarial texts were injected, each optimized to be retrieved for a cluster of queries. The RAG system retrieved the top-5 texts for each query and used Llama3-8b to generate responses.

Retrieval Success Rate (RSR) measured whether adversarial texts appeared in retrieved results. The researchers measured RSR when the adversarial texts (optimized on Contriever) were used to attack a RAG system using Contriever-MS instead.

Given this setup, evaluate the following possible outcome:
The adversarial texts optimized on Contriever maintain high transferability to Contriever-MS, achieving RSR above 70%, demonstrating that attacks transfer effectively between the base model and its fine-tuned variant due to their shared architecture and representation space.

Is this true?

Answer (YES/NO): YES